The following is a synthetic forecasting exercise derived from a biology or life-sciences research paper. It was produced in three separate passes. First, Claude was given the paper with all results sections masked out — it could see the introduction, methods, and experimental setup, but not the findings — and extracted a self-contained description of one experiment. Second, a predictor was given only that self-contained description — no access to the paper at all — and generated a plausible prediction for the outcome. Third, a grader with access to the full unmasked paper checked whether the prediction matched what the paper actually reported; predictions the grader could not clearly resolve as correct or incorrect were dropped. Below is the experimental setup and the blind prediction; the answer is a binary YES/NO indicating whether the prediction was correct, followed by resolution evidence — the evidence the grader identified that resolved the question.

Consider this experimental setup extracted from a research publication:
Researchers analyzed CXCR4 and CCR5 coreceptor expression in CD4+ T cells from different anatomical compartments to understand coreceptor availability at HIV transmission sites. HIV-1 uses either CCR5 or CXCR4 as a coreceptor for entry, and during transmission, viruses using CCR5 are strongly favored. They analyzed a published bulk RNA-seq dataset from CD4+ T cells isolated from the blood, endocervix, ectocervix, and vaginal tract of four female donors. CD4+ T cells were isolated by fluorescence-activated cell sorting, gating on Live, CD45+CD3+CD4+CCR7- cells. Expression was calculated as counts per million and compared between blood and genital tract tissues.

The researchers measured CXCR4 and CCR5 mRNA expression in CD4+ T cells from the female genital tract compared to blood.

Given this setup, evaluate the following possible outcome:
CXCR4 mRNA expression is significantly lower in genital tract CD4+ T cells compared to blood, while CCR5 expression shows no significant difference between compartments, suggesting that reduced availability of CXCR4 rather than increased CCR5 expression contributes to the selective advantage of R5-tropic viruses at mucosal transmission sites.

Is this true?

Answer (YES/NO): NO